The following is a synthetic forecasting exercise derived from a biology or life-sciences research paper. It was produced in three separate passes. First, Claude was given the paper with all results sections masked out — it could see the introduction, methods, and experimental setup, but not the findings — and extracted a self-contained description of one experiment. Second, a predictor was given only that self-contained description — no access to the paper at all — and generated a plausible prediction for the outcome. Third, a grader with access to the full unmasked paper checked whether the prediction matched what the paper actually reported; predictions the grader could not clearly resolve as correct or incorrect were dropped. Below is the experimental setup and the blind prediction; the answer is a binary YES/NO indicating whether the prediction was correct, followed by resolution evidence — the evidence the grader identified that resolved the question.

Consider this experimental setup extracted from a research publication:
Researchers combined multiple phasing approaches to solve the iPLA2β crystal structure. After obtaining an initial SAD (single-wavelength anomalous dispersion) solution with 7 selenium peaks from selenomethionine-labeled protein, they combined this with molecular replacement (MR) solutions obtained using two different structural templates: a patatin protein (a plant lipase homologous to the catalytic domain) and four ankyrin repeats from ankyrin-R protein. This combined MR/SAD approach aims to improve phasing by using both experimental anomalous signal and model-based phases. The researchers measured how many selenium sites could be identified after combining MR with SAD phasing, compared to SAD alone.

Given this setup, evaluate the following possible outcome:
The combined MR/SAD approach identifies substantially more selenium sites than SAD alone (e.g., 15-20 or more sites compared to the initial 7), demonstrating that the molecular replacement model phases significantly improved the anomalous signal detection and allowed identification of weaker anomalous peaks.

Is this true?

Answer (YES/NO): YES